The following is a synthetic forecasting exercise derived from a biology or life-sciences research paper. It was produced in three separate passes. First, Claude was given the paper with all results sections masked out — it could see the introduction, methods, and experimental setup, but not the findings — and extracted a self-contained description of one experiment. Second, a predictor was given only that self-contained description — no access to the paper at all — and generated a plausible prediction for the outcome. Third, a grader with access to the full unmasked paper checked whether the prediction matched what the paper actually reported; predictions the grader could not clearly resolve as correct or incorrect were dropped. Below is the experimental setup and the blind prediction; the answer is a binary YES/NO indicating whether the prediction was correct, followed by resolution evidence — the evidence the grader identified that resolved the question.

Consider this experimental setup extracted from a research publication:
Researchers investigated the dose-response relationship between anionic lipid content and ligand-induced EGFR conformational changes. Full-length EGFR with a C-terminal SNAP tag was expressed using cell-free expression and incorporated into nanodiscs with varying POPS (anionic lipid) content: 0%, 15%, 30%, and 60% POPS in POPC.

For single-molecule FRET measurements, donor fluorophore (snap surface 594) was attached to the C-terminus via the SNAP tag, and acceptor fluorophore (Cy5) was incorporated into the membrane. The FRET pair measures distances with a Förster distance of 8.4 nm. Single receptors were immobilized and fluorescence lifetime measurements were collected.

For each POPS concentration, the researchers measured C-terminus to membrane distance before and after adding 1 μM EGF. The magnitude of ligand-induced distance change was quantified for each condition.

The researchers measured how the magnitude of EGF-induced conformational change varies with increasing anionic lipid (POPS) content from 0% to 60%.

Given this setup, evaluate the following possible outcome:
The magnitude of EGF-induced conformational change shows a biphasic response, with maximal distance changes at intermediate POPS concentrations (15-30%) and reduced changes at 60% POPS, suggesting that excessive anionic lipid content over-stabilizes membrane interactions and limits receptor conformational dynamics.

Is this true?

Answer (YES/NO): NO